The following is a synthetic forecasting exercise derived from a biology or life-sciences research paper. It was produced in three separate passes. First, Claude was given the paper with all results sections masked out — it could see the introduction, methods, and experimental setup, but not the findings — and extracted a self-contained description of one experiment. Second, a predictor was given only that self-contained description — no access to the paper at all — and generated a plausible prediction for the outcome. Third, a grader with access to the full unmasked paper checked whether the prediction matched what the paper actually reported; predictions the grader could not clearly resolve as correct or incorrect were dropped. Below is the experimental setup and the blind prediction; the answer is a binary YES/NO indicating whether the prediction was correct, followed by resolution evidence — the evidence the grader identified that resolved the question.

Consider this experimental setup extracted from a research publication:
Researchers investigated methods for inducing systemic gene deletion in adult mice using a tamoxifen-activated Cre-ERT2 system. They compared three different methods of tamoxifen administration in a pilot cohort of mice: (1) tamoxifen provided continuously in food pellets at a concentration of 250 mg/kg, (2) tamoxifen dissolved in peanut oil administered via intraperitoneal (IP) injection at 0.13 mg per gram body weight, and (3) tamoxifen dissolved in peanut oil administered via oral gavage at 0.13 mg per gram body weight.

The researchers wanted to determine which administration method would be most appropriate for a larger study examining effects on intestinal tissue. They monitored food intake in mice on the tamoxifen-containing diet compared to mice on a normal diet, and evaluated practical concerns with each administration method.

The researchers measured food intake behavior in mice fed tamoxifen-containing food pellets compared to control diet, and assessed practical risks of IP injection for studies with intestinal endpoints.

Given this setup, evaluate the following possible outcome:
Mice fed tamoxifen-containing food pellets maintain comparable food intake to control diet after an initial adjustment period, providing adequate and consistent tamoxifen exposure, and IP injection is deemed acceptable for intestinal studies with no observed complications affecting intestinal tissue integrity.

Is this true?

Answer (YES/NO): NO